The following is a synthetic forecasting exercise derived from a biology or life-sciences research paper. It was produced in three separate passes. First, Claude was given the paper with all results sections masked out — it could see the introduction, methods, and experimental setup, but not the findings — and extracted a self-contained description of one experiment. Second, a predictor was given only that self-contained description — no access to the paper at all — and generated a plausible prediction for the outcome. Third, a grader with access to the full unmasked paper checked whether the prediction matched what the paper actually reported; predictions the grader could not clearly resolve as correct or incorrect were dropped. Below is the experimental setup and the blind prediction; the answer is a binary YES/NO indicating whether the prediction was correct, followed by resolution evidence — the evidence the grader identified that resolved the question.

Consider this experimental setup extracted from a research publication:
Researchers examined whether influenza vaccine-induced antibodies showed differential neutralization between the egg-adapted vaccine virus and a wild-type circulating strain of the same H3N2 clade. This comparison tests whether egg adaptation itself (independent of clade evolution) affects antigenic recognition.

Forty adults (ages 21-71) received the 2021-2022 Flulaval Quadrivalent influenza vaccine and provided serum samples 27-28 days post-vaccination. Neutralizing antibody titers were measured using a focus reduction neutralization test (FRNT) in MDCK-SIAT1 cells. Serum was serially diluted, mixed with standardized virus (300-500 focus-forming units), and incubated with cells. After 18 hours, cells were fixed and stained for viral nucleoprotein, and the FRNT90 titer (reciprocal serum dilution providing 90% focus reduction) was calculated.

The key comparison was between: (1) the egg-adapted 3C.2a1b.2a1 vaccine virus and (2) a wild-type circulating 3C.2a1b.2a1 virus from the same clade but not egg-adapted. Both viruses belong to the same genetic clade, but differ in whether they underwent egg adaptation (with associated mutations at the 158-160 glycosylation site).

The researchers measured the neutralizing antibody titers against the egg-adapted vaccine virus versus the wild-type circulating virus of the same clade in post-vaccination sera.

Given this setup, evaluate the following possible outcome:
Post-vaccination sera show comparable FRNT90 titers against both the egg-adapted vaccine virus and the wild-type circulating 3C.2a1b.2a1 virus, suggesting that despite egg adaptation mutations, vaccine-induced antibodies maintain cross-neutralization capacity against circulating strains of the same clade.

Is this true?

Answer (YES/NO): NO